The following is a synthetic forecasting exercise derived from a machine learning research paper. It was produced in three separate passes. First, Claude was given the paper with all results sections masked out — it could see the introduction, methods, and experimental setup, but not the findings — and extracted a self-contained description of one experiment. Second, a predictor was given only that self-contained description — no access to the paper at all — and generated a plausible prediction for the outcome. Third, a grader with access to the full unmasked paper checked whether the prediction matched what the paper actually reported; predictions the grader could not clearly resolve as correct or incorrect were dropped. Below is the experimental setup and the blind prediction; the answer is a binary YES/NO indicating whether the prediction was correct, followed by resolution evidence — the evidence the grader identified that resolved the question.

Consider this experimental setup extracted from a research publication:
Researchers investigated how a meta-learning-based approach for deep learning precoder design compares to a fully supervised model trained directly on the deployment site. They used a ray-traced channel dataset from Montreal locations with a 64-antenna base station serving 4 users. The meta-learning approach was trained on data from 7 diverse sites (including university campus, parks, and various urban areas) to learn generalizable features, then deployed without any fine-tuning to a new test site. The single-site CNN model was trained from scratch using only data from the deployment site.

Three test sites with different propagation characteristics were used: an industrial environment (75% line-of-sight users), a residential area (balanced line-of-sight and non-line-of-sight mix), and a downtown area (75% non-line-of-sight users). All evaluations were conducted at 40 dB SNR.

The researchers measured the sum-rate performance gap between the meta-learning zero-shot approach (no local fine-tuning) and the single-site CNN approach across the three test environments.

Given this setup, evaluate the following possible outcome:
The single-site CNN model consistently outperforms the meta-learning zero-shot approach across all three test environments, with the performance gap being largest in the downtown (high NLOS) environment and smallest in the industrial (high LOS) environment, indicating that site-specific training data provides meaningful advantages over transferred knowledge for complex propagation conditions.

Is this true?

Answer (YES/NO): NO